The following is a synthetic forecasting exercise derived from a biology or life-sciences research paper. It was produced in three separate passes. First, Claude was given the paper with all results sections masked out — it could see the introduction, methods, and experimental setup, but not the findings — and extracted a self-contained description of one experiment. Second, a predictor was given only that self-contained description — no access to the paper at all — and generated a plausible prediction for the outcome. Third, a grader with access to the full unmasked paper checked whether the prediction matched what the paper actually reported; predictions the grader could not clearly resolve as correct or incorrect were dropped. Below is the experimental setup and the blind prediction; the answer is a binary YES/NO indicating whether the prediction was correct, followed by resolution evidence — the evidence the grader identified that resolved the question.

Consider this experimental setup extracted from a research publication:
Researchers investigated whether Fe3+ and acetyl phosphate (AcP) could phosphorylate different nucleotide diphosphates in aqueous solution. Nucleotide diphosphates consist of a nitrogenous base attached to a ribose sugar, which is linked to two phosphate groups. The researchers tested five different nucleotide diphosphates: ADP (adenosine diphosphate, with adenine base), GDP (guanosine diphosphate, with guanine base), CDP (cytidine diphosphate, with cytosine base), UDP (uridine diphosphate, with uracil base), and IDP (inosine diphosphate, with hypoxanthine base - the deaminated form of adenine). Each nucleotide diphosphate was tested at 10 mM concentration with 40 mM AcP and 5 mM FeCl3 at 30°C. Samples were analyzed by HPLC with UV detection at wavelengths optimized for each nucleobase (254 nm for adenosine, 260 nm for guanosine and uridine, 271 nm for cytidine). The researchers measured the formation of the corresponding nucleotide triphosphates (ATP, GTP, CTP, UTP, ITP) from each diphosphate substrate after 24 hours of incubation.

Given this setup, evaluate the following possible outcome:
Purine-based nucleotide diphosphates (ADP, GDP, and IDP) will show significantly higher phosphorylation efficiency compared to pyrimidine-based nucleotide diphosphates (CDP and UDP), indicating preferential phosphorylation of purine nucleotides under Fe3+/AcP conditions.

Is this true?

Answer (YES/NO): NO